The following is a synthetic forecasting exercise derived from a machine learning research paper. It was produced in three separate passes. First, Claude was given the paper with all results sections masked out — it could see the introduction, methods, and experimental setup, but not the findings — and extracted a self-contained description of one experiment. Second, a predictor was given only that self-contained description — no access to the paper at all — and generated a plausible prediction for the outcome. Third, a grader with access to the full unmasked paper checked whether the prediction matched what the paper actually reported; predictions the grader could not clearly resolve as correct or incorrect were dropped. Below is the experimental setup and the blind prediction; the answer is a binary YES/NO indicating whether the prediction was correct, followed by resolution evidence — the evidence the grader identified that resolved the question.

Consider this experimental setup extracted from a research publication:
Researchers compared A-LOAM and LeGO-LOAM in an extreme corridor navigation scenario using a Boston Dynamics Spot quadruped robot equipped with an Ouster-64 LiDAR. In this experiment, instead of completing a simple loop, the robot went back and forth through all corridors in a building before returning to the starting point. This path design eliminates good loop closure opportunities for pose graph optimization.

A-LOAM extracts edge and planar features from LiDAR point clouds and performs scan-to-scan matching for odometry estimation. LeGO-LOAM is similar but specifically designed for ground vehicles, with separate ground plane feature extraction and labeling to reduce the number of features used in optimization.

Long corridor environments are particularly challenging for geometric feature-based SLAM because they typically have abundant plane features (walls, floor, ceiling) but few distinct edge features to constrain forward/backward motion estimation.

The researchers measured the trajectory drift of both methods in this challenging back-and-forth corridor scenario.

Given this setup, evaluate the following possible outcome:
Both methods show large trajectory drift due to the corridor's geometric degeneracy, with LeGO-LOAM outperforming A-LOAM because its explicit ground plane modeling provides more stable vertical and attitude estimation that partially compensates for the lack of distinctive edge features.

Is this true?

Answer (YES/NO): NO